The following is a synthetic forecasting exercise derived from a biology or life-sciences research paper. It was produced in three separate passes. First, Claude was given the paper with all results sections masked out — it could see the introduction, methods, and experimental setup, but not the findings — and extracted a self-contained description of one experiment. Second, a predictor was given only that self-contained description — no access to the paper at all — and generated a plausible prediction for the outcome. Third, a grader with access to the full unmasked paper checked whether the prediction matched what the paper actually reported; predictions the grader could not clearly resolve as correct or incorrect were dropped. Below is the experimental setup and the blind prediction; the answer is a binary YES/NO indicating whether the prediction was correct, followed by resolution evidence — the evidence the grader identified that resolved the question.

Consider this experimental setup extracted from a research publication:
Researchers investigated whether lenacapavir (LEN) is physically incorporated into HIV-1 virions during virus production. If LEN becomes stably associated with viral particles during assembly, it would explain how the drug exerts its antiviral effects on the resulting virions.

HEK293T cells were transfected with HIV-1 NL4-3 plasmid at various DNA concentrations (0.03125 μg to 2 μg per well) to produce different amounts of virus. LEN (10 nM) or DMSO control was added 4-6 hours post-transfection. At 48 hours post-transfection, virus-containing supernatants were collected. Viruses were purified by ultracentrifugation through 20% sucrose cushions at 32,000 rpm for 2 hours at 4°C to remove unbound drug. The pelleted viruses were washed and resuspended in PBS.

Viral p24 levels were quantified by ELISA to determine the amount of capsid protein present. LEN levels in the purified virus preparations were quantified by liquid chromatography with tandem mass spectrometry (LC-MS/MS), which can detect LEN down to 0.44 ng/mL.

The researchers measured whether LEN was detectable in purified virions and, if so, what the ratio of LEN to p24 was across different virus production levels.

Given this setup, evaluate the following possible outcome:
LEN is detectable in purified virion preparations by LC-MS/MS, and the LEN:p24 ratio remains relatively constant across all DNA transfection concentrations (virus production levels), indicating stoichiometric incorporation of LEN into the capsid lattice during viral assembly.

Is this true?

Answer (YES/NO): NO